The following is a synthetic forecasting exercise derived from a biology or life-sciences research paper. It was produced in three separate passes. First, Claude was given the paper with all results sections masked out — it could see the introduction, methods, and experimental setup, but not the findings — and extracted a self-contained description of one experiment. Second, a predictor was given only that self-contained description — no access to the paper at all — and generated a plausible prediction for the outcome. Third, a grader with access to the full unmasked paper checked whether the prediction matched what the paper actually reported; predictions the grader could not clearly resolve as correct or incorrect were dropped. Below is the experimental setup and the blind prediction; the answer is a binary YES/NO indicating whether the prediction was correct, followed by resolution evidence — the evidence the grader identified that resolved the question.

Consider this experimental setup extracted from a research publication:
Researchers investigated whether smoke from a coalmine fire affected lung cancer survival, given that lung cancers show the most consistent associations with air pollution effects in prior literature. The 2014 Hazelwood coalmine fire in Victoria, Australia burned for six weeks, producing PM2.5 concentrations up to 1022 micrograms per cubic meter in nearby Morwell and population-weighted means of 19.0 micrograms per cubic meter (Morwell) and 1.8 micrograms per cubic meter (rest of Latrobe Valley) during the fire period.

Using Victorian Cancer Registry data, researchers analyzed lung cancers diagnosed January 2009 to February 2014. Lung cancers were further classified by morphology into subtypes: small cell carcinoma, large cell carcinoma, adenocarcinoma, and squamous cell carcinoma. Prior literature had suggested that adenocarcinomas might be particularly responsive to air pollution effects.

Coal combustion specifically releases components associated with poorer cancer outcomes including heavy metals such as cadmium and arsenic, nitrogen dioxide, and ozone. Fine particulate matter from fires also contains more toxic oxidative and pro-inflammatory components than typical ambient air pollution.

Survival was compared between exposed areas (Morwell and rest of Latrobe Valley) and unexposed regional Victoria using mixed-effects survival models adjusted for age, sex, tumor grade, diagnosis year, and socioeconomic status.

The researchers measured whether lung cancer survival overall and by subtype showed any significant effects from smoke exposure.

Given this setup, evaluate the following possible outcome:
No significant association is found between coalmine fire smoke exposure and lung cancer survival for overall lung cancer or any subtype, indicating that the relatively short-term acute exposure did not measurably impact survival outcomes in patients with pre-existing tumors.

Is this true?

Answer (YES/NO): YES